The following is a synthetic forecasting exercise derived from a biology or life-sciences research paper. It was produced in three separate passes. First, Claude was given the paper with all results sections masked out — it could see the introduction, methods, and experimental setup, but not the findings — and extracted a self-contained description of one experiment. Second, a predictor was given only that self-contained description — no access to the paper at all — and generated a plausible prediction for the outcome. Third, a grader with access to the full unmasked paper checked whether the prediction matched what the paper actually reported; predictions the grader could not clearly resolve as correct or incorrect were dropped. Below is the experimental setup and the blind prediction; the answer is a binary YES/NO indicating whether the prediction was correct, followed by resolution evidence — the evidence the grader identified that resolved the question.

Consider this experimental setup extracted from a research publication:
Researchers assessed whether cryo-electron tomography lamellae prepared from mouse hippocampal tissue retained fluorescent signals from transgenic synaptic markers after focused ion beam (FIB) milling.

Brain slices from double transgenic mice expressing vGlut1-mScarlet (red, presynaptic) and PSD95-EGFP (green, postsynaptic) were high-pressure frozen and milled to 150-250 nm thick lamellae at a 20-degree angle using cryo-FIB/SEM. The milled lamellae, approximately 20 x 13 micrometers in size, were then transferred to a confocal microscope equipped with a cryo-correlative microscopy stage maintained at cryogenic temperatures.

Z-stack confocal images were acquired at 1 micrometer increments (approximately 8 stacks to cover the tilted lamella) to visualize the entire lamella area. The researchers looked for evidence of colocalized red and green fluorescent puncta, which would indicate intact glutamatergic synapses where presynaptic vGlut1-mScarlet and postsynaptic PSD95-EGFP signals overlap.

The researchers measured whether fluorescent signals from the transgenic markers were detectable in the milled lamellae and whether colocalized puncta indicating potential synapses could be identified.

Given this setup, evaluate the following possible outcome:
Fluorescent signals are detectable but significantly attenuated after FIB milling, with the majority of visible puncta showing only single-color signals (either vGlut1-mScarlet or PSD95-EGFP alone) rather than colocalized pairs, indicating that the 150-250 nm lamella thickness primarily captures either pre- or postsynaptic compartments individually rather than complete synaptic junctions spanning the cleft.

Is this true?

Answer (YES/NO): NO